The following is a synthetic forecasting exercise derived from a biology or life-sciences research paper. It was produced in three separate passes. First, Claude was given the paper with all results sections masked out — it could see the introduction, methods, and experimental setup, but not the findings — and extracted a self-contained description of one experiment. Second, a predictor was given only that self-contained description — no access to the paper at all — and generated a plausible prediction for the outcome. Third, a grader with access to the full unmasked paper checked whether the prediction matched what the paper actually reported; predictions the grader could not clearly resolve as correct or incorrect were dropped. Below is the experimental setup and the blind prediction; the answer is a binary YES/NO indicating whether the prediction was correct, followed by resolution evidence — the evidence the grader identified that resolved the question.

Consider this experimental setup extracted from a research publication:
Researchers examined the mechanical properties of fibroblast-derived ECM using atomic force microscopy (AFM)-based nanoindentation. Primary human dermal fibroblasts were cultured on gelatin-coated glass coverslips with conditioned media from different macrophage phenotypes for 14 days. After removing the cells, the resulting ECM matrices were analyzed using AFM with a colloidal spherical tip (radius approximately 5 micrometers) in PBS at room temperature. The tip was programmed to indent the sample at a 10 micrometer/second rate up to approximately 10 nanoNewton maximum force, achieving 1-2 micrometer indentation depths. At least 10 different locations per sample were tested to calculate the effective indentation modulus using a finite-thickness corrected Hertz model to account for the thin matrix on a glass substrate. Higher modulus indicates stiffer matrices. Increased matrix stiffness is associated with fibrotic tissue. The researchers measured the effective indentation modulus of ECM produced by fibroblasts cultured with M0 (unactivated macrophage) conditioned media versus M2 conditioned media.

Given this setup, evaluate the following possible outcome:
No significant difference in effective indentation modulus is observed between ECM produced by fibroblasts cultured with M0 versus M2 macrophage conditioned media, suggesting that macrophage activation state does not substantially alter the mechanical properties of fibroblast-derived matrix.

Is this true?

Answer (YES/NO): YES